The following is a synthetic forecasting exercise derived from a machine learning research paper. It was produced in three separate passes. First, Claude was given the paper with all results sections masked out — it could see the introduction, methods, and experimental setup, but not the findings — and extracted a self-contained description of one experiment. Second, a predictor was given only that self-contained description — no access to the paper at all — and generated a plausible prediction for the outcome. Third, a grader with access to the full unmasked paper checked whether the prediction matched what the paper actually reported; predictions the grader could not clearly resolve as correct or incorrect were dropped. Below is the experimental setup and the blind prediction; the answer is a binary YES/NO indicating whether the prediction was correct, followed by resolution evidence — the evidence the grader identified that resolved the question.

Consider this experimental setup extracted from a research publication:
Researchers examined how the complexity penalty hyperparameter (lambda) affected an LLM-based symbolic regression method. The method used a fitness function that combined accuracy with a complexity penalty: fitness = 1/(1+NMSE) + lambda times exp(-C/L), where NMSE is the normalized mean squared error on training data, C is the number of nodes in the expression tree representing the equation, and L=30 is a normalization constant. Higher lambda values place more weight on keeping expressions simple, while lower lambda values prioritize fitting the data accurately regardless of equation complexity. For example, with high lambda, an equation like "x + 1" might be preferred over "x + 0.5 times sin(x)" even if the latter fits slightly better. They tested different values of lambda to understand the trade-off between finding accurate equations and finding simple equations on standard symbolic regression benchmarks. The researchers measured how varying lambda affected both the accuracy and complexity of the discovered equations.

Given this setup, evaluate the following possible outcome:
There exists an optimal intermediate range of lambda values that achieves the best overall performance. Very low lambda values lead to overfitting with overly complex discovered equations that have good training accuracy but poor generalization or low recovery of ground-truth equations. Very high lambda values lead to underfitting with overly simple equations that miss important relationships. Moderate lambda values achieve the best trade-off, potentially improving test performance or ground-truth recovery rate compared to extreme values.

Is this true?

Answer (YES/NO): YES